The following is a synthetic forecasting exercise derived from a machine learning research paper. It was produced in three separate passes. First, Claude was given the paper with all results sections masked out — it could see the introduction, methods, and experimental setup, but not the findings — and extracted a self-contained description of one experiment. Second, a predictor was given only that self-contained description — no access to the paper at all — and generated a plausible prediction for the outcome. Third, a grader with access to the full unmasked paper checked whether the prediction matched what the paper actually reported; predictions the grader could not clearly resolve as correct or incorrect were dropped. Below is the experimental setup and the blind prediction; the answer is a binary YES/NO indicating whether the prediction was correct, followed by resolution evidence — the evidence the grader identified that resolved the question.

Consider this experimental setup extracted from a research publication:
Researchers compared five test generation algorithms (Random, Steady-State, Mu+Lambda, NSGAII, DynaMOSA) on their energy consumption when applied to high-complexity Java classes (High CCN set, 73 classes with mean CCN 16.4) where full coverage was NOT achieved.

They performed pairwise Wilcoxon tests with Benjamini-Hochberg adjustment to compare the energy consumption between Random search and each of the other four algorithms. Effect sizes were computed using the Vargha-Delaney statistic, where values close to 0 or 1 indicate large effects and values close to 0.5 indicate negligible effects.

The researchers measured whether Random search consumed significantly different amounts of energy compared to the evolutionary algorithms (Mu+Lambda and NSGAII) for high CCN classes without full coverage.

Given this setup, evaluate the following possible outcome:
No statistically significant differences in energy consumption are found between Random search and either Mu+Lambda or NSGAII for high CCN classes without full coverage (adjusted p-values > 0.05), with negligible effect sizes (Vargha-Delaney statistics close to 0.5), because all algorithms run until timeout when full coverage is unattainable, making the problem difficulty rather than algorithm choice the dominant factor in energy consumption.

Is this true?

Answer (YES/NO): NO